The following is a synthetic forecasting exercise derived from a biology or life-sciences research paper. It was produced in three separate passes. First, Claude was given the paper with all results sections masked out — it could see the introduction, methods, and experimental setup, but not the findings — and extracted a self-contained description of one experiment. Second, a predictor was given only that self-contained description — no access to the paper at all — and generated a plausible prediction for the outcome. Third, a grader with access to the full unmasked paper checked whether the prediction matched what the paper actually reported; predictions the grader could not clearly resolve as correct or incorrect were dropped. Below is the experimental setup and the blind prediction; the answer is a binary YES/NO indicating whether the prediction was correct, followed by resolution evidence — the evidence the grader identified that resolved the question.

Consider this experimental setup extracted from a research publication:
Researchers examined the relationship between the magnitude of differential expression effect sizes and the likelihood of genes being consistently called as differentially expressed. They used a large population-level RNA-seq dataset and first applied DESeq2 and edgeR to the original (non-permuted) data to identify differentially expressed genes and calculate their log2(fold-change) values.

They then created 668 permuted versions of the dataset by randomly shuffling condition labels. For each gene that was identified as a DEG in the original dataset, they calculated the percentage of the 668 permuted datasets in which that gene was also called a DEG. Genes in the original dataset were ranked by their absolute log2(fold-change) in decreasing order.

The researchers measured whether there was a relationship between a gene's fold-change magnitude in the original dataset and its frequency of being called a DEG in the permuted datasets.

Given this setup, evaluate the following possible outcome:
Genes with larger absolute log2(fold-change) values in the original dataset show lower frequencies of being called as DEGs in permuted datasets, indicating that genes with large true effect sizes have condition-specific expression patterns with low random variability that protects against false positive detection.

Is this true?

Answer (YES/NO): NO